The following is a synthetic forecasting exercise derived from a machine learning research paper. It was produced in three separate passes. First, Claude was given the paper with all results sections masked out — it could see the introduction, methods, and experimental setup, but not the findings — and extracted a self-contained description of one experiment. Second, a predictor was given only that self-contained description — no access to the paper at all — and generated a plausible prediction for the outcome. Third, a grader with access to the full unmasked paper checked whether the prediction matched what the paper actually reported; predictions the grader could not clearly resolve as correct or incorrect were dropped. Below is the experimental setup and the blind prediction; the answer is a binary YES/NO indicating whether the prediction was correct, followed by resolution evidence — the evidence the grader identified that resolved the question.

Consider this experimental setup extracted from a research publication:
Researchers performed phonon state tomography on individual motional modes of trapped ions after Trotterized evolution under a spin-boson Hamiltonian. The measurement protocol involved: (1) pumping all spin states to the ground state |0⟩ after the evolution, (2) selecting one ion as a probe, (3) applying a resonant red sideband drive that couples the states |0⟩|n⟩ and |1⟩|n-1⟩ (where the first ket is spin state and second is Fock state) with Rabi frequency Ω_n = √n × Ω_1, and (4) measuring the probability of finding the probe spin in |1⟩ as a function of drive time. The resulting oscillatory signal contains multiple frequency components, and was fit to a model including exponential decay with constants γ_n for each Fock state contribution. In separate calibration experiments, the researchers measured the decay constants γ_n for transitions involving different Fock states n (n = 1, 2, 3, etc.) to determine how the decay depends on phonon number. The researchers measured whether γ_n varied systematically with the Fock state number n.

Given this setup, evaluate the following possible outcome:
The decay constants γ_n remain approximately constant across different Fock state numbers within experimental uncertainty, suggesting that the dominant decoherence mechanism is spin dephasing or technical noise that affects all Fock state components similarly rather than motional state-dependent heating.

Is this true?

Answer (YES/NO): YES